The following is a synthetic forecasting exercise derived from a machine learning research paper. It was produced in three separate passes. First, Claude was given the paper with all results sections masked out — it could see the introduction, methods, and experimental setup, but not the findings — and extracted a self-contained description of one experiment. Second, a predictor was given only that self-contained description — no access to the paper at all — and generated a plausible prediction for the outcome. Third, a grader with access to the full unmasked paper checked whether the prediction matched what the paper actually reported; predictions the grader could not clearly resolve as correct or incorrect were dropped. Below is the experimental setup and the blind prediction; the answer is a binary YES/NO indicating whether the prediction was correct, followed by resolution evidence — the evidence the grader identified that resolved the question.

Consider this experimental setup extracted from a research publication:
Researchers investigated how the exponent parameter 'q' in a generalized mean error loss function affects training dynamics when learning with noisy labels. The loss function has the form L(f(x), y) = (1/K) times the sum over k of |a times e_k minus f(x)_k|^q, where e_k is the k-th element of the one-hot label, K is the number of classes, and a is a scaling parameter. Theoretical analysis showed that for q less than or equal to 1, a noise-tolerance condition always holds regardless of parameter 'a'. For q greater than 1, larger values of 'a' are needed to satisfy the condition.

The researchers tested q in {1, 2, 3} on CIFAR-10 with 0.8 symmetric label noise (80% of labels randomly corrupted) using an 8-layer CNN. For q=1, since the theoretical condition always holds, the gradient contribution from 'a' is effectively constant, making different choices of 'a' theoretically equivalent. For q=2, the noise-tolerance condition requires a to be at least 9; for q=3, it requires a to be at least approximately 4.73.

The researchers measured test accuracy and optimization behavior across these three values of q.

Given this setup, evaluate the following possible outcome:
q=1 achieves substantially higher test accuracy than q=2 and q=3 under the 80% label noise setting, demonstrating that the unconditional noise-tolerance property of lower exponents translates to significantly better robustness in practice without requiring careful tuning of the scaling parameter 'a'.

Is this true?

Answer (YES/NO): NO